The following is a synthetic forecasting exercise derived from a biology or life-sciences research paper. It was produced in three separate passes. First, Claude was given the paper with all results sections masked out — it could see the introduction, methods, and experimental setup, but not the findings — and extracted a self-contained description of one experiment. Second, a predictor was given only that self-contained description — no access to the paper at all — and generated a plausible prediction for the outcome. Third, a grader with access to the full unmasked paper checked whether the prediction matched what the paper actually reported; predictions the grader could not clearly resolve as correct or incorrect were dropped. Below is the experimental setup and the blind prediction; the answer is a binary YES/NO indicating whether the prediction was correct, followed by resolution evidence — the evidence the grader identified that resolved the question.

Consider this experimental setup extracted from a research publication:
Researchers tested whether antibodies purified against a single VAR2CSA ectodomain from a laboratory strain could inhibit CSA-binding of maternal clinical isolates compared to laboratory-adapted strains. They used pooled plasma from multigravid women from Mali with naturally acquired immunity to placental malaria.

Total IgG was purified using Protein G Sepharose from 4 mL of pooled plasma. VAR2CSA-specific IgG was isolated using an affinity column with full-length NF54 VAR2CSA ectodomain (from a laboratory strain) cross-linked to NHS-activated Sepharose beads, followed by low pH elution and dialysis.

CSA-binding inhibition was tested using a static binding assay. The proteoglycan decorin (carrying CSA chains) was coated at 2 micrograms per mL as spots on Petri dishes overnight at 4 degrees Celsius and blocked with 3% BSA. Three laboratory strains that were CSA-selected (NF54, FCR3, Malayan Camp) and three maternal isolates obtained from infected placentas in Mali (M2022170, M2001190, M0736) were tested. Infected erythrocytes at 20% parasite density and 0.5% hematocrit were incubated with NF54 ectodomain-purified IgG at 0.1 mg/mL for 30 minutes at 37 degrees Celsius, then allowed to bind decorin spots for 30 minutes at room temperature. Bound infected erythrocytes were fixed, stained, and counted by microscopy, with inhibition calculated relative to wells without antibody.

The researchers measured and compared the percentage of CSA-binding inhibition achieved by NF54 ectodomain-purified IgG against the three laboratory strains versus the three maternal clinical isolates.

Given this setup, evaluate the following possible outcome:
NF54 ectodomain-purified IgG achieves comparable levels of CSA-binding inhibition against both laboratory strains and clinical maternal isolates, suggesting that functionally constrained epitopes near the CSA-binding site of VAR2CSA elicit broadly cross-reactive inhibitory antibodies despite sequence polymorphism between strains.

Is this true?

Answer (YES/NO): NO